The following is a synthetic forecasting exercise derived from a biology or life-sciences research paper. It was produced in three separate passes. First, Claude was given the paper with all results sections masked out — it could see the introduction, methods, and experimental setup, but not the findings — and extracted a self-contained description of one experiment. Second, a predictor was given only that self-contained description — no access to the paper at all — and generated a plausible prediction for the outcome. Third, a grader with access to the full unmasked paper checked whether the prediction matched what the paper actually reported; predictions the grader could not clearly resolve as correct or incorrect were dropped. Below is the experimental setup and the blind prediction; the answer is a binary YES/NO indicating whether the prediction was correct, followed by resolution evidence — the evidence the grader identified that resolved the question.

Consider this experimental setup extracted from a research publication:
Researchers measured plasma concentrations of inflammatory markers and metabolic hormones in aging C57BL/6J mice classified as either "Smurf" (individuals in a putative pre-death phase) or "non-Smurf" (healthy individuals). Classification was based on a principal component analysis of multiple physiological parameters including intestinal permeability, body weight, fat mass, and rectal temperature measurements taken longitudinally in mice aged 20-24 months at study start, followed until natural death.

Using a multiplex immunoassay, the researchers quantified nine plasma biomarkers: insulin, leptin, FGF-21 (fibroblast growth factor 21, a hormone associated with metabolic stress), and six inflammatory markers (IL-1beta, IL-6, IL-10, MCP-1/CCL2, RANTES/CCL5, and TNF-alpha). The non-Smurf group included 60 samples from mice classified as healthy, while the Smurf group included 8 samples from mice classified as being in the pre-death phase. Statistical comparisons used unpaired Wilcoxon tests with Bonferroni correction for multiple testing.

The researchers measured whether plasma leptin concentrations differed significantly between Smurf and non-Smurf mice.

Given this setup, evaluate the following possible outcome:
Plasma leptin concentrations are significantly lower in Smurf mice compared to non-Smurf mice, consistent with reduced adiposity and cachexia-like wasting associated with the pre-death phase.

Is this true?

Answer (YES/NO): YES